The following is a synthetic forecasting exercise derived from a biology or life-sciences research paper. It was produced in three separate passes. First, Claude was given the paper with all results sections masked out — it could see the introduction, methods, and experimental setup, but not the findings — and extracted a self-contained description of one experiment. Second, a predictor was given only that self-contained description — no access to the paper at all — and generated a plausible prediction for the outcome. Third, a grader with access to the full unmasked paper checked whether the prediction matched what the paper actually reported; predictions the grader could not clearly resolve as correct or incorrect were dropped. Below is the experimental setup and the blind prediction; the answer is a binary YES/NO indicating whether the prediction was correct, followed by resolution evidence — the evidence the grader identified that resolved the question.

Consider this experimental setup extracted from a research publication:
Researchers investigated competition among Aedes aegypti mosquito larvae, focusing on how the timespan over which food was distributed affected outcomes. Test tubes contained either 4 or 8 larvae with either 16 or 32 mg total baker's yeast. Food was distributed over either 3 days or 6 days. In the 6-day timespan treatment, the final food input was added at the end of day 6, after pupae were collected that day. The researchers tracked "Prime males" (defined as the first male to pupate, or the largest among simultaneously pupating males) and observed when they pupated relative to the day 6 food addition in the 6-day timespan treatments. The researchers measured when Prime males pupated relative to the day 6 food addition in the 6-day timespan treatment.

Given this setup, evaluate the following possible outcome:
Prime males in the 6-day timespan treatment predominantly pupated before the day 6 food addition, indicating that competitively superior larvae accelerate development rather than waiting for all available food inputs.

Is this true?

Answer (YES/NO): YES